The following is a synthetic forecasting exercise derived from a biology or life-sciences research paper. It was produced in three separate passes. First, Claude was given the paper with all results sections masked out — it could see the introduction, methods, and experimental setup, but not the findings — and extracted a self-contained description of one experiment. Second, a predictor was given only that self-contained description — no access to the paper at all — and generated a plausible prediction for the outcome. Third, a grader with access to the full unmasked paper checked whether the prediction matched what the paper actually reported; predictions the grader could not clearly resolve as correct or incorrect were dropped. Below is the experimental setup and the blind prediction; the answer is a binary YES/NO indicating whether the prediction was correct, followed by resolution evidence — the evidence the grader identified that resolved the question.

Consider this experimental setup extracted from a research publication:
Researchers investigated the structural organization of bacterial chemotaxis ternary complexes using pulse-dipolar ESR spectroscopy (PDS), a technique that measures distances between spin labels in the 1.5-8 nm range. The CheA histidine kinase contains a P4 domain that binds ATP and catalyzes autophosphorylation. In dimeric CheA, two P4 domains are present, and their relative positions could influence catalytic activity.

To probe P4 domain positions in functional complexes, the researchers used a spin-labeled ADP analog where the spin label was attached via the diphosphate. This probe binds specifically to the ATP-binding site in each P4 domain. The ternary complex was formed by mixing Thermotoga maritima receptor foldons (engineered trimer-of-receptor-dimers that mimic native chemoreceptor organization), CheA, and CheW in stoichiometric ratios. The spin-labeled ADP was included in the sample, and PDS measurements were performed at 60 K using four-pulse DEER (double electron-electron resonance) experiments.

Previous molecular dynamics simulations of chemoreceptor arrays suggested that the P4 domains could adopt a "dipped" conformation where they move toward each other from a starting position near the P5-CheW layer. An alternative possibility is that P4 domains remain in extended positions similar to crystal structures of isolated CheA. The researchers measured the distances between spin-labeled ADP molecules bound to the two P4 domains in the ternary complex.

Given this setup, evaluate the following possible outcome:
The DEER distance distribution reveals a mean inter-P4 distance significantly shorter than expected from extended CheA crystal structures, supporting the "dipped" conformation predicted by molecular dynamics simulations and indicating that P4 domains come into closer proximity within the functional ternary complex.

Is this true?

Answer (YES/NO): YES